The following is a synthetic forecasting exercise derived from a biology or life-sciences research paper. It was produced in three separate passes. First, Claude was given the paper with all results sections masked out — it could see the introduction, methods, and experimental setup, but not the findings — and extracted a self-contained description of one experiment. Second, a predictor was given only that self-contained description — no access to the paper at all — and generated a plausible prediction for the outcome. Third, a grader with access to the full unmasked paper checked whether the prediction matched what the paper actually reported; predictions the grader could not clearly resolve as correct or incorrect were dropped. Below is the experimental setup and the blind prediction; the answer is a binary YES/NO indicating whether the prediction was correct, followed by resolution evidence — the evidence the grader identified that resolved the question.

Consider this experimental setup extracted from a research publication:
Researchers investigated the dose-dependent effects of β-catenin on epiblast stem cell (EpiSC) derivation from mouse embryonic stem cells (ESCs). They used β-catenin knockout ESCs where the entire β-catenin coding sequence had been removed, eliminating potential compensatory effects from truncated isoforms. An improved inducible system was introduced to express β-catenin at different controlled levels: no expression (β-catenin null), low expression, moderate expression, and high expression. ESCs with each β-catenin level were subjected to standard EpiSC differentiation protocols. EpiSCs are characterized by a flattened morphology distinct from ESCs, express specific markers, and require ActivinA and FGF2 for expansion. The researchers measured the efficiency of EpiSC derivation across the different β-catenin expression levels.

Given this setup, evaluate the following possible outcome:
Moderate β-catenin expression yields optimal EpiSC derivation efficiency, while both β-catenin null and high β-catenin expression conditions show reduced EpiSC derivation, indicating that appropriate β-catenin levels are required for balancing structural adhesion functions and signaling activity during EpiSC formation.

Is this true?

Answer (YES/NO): YES